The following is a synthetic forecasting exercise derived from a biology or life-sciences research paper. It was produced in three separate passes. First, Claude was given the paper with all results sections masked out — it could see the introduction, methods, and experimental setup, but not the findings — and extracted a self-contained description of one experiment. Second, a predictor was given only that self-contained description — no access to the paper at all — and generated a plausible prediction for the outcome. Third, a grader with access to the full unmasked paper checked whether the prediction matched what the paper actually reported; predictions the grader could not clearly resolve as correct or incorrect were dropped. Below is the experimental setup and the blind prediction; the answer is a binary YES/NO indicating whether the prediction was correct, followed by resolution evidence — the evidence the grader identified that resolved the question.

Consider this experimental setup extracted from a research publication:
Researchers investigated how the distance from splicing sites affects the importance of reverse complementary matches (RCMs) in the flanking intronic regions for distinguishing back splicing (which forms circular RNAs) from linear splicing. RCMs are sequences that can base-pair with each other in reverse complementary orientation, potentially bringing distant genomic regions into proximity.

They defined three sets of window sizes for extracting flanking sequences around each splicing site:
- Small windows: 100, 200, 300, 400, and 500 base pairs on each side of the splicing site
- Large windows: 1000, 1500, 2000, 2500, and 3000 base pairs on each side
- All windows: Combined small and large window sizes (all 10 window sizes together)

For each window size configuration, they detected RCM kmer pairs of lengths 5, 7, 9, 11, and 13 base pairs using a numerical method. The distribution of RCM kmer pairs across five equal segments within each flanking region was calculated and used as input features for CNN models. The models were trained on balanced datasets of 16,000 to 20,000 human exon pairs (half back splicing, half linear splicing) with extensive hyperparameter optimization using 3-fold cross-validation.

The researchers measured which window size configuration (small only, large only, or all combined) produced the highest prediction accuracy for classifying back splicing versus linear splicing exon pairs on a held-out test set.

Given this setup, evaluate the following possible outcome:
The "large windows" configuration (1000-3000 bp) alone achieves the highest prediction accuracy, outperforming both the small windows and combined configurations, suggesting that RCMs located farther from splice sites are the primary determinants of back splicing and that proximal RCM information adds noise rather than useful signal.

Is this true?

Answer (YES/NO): NO